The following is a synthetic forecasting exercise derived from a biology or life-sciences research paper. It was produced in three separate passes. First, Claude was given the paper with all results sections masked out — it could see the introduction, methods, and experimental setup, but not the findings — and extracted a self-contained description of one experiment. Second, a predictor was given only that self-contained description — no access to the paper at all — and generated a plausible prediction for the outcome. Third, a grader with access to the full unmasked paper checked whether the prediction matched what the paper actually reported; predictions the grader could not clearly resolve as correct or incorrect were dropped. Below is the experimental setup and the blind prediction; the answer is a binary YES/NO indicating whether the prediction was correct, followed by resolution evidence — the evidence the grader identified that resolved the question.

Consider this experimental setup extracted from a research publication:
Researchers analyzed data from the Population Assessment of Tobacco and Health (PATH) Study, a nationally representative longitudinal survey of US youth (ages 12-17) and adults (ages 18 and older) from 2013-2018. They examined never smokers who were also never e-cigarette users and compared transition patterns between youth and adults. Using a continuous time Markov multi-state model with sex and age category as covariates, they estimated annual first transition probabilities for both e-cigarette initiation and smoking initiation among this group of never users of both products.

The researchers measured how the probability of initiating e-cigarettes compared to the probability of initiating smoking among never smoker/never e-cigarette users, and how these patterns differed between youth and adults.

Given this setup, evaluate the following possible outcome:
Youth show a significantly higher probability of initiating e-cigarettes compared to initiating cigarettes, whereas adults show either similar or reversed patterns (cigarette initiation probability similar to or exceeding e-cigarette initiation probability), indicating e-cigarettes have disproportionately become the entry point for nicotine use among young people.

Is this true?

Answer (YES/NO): YES